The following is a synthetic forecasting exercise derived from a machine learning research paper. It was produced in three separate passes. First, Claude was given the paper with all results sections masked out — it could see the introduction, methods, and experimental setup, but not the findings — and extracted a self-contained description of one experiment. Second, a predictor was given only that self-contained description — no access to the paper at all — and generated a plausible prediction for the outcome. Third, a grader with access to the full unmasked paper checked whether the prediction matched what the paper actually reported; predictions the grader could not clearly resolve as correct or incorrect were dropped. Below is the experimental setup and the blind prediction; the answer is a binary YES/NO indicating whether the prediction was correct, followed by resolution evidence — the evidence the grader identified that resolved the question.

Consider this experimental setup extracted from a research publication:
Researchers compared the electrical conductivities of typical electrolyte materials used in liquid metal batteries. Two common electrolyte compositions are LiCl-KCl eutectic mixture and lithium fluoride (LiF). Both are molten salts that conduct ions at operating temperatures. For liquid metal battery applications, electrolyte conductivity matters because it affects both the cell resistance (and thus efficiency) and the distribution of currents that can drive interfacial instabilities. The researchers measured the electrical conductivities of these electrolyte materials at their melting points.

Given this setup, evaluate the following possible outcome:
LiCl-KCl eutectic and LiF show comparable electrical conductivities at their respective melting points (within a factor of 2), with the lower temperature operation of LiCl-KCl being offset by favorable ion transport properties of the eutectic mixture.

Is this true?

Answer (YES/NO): NO